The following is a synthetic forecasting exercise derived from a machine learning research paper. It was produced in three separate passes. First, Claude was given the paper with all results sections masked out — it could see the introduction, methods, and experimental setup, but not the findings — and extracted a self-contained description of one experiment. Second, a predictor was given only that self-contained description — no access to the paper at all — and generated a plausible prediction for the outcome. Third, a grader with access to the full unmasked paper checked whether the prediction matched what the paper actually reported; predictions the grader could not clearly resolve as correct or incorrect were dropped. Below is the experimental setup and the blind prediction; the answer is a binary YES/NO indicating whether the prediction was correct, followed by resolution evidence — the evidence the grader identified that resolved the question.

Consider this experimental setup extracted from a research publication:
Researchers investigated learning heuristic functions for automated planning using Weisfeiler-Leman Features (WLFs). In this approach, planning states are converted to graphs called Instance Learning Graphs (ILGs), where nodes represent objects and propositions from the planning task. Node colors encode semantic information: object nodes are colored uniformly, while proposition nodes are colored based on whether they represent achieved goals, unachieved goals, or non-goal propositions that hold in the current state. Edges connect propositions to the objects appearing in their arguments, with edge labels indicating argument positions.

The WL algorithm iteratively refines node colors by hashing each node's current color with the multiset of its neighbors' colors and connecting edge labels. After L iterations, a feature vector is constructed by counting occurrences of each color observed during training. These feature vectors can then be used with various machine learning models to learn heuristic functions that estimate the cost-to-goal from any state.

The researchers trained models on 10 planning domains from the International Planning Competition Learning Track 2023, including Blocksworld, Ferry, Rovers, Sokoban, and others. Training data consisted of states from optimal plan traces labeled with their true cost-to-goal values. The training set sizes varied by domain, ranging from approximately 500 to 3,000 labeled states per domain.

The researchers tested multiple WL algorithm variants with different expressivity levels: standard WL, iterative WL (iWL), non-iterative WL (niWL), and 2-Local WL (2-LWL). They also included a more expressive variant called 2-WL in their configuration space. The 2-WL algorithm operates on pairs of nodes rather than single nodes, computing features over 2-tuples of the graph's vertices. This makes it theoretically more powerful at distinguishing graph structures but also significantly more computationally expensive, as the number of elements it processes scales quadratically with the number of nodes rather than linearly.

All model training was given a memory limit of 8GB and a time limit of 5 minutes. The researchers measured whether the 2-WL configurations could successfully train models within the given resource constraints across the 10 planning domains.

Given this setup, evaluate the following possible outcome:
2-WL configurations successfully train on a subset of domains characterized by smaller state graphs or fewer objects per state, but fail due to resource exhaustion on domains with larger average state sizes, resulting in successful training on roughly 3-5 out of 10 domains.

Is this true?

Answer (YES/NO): NO